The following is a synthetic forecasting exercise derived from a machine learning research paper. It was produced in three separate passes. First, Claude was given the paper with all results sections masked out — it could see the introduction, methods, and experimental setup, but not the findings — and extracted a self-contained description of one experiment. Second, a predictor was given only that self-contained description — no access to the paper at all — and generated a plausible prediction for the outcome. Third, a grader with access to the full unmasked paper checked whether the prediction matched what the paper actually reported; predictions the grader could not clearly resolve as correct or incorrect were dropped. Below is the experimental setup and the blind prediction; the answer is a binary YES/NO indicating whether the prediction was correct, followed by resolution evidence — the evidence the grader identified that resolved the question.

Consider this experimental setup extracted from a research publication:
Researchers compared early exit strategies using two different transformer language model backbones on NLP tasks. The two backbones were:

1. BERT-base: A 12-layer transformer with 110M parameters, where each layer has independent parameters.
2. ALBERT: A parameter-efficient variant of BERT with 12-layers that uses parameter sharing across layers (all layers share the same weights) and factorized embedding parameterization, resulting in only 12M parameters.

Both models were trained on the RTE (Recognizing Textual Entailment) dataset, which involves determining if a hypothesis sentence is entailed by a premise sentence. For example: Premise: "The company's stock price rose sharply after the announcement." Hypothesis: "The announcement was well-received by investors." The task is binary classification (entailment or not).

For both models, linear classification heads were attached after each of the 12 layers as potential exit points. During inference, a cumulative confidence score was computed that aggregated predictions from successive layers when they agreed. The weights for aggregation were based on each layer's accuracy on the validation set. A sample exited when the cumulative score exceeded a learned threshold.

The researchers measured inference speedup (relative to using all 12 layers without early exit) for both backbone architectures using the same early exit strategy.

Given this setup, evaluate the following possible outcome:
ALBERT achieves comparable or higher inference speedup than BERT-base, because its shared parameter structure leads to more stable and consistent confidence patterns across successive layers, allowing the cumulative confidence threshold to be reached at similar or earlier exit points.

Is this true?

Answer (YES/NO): YES